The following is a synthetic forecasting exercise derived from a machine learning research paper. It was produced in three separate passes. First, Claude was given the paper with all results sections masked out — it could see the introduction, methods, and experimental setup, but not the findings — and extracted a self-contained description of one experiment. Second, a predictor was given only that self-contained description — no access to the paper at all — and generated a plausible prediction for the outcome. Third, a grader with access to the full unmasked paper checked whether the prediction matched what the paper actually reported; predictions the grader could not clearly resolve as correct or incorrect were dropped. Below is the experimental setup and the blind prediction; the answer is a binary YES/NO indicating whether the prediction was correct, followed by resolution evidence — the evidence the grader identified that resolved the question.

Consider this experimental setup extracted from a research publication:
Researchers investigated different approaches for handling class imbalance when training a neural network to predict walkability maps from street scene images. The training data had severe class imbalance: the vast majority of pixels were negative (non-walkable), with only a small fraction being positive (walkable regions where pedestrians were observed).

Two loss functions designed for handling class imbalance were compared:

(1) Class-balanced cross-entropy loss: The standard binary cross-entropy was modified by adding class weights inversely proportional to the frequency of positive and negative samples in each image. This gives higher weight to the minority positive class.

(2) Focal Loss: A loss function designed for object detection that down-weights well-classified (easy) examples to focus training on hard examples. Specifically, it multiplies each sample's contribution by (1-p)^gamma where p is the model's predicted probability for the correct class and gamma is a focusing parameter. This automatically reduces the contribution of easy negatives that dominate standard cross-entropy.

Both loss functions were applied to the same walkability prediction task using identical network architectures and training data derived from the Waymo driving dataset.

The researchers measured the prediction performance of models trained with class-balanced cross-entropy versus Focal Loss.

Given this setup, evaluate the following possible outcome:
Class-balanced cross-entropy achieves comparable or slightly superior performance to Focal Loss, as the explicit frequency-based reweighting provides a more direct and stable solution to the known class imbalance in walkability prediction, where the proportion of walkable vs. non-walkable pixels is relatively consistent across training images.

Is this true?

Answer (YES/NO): YES